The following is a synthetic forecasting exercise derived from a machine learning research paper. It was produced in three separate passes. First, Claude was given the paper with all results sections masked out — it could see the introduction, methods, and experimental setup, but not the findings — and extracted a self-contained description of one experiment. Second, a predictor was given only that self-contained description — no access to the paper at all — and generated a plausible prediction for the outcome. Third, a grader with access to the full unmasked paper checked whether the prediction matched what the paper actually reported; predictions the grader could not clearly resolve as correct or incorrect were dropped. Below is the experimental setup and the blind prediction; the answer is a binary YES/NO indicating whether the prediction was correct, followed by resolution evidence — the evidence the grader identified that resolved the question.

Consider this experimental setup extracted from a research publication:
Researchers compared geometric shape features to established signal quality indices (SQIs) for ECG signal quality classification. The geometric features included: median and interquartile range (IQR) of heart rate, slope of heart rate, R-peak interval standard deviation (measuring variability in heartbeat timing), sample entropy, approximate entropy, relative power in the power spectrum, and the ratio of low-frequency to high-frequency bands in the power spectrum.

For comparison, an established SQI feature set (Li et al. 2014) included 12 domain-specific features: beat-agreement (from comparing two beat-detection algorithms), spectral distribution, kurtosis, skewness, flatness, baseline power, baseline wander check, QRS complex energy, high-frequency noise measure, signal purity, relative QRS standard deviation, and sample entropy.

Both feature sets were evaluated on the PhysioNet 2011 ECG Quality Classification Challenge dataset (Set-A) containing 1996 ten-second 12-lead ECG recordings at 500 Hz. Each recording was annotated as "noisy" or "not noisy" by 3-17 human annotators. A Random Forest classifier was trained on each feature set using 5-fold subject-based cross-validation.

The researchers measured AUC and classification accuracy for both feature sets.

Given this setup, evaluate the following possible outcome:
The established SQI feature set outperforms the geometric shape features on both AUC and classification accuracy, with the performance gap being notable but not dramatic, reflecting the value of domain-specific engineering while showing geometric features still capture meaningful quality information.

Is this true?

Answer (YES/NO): YES